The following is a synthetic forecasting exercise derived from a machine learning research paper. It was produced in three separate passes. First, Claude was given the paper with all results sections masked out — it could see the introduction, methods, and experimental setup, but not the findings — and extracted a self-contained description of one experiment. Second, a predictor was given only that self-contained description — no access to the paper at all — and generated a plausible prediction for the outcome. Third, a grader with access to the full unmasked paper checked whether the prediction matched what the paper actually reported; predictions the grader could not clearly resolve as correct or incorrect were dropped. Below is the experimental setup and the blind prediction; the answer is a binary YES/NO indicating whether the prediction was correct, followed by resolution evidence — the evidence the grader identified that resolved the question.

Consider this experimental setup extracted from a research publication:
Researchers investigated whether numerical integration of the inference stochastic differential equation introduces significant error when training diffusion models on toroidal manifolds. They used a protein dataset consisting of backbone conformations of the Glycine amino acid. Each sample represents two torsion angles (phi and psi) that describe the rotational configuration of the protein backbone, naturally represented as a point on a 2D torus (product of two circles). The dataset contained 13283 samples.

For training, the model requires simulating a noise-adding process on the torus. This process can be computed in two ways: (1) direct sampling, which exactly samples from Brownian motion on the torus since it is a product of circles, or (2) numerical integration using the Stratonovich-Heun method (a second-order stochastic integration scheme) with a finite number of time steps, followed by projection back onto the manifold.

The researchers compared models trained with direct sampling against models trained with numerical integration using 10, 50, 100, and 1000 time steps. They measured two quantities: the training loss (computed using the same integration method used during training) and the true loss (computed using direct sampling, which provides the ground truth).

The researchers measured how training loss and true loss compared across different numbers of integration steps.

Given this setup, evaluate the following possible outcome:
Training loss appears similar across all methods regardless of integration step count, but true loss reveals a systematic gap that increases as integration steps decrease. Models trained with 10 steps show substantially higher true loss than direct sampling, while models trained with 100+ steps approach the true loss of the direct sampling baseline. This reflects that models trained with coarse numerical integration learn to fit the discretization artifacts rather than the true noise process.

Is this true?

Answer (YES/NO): NO